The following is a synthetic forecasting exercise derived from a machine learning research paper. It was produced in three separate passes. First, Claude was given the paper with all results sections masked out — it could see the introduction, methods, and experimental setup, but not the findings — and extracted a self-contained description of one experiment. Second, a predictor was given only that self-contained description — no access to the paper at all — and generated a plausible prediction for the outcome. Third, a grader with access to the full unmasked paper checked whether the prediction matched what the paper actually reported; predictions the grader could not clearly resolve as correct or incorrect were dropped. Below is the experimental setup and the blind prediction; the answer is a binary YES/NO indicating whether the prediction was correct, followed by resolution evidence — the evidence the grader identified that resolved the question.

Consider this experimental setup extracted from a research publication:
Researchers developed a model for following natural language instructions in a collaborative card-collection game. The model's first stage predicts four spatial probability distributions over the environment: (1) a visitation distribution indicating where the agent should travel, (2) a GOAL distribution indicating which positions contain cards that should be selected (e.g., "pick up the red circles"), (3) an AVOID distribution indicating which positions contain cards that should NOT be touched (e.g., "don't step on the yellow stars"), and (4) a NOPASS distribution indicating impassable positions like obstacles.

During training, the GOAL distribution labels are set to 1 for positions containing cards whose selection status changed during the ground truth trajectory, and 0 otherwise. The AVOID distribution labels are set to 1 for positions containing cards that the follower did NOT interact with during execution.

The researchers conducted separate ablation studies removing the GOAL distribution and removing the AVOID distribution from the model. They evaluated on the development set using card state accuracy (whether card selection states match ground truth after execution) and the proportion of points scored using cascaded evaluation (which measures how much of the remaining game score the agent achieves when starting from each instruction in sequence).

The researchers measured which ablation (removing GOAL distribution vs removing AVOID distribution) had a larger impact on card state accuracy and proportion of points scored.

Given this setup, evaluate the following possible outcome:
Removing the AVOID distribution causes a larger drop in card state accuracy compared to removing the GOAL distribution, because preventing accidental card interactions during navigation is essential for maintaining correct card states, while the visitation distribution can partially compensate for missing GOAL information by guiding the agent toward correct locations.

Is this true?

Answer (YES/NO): NO